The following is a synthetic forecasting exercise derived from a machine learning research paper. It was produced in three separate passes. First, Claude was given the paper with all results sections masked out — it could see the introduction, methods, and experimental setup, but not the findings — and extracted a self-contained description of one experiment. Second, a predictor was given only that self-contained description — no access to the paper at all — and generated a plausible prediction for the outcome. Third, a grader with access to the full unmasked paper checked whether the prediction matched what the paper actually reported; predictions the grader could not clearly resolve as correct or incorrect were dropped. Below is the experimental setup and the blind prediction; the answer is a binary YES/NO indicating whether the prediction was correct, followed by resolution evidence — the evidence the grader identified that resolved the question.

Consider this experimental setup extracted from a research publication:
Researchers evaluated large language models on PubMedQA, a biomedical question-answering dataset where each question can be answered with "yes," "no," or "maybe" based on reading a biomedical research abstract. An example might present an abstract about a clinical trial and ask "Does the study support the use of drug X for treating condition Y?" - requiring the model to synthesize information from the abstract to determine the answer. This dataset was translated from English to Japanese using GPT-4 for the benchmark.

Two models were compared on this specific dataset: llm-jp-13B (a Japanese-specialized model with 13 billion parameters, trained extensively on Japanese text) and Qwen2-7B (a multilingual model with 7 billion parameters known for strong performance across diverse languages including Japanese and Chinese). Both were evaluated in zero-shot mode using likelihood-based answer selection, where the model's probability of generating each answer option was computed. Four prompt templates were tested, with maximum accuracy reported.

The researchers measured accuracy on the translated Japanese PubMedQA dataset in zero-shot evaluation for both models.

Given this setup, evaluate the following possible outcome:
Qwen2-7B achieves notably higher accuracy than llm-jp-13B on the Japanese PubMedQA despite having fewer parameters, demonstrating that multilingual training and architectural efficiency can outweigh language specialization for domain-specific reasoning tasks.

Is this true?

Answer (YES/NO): NO